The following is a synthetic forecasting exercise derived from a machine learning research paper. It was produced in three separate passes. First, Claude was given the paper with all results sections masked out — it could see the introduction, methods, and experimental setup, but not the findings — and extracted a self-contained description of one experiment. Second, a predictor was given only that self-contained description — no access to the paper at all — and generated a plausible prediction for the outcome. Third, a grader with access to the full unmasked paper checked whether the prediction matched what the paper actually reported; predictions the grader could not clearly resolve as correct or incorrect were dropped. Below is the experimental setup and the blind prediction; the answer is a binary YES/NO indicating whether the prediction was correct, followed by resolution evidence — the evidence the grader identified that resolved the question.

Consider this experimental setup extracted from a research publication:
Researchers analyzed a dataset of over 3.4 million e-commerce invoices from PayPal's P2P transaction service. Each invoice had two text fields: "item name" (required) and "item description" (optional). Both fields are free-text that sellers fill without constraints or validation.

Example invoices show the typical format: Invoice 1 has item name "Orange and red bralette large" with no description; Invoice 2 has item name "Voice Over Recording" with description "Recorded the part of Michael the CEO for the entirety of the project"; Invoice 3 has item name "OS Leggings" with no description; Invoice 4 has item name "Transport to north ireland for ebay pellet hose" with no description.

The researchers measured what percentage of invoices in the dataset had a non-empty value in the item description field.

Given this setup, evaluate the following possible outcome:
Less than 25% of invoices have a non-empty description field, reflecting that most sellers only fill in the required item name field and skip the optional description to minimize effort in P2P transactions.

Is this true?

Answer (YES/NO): YES